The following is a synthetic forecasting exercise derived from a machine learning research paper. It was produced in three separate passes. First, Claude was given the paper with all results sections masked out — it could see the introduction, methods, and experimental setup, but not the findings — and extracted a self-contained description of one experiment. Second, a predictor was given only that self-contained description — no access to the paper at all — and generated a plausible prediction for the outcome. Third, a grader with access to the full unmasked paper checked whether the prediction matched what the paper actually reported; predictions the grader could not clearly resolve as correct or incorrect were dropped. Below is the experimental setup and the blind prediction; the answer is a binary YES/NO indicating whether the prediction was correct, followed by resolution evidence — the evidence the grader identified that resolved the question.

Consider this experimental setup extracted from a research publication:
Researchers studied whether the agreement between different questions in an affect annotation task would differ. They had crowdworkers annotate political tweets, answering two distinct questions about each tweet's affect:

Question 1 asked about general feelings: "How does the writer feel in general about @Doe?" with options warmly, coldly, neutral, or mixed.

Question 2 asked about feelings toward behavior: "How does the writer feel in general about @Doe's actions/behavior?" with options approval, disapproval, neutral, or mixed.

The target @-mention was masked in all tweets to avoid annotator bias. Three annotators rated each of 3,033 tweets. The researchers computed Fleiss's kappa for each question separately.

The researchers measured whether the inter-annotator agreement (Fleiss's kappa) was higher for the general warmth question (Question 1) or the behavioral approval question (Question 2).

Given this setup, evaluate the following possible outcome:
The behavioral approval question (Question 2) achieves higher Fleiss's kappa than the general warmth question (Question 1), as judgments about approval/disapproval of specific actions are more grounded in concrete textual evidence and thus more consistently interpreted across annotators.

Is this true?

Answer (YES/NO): YES